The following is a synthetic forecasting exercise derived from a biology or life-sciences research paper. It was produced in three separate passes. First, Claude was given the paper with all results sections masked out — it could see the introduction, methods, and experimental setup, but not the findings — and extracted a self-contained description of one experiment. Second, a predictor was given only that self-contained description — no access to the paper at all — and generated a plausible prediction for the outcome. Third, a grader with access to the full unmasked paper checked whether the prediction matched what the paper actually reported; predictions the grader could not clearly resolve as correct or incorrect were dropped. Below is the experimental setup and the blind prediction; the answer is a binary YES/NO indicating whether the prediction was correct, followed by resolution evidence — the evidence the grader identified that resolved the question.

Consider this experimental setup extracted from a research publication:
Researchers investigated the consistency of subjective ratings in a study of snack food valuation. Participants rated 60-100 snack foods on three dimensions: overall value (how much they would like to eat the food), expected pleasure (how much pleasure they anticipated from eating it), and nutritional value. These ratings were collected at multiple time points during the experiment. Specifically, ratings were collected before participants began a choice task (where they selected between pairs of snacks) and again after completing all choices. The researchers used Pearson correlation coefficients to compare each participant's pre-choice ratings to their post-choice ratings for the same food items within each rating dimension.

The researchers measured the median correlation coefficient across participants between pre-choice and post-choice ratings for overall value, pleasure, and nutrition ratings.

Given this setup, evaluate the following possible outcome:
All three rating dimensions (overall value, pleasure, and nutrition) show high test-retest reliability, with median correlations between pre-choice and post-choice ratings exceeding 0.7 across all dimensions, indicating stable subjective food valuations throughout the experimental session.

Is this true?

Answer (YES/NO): YES